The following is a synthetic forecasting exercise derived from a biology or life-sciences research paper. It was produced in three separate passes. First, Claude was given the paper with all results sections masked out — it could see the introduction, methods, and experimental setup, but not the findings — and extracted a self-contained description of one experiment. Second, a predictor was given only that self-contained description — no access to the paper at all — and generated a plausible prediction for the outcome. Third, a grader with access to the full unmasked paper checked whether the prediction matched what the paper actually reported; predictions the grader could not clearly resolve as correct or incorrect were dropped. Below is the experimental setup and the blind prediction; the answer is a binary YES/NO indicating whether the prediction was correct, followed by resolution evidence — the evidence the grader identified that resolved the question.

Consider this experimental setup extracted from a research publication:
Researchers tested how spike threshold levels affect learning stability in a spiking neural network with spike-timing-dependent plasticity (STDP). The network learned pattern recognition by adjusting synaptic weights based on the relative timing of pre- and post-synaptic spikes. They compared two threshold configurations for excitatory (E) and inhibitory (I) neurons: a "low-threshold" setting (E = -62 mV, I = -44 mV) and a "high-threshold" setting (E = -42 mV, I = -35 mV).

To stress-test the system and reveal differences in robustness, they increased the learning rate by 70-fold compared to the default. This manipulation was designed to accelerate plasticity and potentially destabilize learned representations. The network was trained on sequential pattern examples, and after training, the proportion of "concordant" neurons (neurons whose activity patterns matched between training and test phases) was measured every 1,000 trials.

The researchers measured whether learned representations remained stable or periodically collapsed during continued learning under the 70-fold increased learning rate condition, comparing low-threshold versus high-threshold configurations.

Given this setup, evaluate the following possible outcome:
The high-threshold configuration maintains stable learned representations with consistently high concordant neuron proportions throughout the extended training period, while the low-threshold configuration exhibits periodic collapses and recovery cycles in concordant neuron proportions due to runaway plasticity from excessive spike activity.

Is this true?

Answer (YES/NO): NO